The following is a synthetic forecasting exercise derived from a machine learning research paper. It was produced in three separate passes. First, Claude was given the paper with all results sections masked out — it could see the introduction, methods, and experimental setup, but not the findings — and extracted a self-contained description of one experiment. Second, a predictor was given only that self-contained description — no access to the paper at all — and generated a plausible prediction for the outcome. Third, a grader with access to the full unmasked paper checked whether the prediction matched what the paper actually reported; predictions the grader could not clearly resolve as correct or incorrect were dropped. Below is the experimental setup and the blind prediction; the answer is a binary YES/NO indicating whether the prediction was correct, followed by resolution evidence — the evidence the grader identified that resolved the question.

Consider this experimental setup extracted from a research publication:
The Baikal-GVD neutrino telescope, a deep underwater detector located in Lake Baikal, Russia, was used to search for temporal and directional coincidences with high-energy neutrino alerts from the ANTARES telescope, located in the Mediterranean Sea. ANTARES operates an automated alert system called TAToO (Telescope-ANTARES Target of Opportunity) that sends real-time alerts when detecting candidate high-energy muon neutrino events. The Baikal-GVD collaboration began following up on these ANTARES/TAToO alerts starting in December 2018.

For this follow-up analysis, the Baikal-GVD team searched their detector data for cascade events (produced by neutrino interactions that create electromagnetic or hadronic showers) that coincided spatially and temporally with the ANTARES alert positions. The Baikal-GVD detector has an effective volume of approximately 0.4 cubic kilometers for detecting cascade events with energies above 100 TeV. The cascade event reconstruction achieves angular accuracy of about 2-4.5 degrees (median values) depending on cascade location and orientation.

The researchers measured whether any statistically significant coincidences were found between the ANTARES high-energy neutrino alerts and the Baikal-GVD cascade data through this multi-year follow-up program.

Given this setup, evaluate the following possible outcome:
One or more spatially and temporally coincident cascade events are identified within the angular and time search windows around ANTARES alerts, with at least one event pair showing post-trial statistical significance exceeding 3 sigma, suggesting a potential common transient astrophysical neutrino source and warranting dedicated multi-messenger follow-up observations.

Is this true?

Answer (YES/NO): NO